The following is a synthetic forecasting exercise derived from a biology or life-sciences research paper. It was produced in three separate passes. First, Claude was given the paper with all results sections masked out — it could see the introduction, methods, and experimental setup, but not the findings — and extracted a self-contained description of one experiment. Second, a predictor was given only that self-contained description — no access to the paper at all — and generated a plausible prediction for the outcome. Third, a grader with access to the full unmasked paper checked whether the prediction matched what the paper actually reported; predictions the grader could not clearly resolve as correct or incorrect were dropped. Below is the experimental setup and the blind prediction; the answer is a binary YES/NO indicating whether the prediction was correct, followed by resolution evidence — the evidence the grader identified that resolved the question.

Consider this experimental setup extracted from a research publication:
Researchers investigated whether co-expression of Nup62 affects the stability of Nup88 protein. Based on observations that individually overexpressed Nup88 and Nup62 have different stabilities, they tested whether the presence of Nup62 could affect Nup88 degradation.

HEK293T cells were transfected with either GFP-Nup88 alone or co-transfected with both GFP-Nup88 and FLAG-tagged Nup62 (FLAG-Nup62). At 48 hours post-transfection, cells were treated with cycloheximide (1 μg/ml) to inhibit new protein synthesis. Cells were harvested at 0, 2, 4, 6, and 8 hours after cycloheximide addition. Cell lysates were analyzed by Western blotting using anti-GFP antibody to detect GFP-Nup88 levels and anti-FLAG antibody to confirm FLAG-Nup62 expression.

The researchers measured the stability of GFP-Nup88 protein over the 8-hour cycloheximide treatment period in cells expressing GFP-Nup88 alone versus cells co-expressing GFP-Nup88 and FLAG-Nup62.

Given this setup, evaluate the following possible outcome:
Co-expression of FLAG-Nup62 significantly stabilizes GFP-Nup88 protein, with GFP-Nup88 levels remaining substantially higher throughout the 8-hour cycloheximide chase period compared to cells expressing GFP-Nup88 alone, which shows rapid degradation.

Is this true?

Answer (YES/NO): YES